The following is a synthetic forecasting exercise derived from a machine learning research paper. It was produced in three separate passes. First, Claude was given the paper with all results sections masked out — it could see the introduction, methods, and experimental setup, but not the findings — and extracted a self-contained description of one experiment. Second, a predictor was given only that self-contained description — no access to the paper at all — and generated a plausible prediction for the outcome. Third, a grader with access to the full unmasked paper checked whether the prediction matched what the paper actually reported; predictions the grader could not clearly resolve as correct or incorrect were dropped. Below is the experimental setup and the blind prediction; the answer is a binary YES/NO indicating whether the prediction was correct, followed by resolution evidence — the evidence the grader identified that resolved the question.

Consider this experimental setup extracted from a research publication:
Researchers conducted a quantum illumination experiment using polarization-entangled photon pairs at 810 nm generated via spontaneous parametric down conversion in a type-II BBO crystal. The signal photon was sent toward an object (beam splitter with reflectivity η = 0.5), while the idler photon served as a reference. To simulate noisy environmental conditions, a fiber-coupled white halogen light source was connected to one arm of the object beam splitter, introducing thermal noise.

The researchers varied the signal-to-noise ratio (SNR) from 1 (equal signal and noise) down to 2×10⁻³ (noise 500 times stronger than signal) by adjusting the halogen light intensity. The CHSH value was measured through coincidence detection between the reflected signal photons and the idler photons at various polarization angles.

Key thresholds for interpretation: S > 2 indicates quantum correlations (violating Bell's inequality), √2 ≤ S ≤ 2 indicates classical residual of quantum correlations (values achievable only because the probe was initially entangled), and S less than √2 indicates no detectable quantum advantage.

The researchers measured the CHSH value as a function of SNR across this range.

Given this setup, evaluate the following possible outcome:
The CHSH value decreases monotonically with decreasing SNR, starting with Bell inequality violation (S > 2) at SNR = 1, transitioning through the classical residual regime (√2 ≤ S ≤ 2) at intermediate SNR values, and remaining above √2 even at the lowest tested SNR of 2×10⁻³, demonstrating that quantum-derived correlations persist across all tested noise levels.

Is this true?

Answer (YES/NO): NO